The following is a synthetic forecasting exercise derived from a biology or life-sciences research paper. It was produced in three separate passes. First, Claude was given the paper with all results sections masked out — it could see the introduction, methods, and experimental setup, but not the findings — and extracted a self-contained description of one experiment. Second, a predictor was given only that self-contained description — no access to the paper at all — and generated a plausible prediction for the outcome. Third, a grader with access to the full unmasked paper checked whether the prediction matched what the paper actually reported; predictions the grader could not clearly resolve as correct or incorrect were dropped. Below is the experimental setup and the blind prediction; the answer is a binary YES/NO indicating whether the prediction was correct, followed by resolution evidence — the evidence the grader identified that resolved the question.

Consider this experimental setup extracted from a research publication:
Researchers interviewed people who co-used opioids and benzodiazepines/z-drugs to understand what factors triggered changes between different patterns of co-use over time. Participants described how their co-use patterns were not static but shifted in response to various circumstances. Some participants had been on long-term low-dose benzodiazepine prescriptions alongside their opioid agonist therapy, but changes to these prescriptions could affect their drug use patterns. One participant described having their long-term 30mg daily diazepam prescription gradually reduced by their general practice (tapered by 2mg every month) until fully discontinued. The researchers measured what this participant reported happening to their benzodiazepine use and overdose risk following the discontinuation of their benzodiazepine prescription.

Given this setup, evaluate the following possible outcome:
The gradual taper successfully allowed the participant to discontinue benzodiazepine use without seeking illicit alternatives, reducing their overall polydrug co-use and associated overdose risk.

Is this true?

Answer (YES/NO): NO